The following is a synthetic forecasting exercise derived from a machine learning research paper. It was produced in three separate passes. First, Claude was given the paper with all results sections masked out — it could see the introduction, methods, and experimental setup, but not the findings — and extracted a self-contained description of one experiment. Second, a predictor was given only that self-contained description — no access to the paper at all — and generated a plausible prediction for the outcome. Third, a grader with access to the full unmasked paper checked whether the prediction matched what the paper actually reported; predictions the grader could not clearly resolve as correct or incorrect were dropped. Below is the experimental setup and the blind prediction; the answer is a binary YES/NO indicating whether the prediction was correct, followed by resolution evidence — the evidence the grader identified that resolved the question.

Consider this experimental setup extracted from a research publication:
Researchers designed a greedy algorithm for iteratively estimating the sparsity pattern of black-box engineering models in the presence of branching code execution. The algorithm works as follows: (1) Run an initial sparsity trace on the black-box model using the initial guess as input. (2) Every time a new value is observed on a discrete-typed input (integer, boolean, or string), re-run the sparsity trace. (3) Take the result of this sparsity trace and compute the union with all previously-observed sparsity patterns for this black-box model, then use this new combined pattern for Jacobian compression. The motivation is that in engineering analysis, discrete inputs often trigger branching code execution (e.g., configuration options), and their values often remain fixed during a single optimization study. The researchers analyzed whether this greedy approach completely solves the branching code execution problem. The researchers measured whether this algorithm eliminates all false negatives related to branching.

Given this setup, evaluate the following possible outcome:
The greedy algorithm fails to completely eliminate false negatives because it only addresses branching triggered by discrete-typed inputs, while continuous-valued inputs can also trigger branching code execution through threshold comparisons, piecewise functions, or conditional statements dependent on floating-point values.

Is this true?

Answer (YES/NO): YES